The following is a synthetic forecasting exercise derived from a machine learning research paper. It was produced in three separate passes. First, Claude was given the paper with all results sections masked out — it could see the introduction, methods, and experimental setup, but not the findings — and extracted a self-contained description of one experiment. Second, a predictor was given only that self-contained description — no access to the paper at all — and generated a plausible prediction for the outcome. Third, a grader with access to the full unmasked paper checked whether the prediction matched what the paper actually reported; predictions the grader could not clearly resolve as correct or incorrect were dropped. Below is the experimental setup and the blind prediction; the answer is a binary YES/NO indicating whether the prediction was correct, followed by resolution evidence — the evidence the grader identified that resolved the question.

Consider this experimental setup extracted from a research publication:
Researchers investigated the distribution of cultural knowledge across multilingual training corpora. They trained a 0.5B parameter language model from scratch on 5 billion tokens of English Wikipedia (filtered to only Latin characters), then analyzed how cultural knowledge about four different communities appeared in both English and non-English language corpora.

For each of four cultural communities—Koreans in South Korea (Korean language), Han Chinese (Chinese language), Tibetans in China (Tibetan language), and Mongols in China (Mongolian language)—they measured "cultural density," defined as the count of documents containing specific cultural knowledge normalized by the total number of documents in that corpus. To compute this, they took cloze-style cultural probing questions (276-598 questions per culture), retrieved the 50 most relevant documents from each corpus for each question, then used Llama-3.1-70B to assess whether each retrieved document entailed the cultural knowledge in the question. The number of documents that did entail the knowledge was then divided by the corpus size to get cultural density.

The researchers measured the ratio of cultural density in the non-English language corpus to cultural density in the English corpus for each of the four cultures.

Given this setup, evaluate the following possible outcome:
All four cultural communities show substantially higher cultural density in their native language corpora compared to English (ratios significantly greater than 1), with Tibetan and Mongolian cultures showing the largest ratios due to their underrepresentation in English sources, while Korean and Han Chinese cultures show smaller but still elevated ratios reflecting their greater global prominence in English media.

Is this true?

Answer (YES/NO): NO